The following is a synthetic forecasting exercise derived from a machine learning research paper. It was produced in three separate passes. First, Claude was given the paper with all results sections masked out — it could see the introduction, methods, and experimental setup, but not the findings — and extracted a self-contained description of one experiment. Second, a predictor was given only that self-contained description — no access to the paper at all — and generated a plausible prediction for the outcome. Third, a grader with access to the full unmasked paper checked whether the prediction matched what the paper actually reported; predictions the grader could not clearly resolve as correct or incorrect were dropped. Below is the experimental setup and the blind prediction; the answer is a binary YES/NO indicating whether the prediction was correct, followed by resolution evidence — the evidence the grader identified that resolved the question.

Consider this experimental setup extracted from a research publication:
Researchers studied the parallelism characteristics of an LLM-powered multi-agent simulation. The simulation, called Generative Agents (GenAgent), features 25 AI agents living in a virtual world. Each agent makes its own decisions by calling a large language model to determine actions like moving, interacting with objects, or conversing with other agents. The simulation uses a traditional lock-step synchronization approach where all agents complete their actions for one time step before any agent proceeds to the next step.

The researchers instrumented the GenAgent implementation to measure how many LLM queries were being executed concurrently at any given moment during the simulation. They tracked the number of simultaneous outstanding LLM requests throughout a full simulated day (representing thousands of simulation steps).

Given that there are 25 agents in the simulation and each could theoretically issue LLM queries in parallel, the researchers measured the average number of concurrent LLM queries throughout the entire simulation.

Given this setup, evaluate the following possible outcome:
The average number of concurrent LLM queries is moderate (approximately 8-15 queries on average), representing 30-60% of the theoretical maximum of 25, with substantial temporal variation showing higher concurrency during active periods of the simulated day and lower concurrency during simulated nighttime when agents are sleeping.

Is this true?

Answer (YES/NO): NO